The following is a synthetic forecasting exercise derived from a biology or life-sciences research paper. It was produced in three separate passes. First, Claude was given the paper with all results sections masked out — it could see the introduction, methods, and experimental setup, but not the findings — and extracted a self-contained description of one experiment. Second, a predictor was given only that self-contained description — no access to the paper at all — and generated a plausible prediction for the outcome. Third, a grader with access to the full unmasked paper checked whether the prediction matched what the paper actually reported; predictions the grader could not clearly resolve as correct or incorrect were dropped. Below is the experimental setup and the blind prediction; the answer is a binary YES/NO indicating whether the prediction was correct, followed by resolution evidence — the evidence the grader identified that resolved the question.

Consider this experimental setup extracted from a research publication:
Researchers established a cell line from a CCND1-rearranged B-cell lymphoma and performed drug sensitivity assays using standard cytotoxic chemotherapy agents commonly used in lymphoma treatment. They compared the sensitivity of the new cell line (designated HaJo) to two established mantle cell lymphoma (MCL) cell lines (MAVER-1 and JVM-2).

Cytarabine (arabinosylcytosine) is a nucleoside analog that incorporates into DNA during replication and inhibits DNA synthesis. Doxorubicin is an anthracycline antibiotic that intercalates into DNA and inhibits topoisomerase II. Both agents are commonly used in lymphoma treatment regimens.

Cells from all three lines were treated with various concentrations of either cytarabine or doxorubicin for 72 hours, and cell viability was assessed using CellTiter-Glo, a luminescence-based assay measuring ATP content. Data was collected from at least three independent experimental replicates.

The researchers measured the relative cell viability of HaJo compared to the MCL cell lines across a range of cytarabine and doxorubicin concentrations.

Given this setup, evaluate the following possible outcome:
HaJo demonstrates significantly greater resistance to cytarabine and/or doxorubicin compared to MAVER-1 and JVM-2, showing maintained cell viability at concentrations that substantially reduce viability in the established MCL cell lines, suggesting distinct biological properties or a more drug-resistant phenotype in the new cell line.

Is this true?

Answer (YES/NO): NO